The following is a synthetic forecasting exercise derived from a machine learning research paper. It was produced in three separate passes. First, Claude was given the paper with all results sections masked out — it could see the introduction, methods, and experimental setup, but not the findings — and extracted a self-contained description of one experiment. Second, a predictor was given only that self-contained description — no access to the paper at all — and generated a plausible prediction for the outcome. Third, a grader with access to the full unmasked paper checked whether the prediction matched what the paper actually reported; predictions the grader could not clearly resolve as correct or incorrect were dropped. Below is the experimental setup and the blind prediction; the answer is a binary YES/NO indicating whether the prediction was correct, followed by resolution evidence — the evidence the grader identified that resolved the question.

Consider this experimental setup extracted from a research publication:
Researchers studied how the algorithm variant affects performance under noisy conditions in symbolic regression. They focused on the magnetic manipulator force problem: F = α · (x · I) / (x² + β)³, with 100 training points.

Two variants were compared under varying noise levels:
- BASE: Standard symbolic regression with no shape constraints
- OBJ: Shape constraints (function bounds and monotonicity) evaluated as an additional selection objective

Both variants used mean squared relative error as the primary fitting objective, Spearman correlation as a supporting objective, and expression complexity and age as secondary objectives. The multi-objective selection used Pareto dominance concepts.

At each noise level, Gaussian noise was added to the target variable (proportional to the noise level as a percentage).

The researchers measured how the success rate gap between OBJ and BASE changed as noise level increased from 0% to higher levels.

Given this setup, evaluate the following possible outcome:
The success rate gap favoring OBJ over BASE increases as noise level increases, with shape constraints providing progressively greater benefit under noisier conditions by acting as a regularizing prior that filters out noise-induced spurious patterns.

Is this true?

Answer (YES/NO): NO